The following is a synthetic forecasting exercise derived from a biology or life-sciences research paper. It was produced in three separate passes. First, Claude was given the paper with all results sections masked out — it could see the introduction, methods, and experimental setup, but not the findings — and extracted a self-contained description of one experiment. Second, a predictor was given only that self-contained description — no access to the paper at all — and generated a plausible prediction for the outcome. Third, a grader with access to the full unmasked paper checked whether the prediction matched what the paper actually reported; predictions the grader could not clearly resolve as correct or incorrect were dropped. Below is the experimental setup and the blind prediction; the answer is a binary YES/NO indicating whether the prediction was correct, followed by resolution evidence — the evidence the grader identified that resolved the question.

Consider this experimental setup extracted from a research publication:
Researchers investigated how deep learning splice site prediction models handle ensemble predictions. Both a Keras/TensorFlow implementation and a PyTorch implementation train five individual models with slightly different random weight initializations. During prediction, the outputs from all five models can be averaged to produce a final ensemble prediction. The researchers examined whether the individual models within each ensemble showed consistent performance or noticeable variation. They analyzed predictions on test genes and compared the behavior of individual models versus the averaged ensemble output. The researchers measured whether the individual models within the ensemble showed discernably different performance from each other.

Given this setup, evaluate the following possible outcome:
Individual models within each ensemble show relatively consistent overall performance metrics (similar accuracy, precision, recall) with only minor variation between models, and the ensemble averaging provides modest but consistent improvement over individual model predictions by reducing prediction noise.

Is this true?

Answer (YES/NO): NO